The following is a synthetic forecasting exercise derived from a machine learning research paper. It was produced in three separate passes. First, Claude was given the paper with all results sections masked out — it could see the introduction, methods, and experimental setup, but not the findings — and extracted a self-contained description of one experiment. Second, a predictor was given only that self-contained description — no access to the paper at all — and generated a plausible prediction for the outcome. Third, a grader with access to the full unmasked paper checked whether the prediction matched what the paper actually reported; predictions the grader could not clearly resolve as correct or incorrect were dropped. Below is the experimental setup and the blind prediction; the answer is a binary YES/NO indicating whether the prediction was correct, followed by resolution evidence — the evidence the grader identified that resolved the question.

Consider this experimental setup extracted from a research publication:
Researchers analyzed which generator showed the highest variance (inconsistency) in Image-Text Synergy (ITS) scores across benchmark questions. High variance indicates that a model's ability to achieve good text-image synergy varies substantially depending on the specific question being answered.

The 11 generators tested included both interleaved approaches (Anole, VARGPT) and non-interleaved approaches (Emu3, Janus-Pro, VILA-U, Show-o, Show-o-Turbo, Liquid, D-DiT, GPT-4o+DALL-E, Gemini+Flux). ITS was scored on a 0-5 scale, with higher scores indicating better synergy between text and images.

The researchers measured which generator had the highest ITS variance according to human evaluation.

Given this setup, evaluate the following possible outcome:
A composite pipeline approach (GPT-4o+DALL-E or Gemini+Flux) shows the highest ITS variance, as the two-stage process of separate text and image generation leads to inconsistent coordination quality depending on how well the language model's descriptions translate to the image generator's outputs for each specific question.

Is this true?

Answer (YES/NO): NO